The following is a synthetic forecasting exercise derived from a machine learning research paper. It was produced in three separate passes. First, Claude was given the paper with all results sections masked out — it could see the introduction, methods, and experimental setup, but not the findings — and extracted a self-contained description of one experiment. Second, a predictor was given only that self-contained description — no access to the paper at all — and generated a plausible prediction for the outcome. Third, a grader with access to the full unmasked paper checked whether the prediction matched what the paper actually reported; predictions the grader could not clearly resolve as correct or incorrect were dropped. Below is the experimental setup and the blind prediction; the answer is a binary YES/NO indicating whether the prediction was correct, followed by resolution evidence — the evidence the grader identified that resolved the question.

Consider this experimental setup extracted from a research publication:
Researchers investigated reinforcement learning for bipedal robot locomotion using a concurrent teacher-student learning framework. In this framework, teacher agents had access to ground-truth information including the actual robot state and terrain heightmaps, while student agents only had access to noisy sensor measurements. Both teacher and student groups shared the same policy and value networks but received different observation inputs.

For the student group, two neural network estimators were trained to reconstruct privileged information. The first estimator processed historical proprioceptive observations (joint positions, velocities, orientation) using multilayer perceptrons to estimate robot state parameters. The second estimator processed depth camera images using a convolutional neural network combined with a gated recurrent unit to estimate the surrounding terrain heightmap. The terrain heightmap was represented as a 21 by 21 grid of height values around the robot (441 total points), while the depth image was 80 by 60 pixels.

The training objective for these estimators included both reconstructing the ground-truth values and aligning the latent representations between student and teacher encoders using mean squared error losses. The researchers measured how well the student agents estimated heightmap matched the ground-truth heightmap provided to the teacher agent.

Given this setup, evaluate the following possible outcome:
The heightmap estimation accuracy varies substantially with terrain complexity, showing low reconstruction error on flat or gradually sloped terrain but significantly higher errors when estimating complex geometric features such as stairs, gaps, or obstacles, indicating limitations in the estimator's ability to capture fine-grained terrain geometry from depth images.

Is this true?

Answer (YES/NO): NO